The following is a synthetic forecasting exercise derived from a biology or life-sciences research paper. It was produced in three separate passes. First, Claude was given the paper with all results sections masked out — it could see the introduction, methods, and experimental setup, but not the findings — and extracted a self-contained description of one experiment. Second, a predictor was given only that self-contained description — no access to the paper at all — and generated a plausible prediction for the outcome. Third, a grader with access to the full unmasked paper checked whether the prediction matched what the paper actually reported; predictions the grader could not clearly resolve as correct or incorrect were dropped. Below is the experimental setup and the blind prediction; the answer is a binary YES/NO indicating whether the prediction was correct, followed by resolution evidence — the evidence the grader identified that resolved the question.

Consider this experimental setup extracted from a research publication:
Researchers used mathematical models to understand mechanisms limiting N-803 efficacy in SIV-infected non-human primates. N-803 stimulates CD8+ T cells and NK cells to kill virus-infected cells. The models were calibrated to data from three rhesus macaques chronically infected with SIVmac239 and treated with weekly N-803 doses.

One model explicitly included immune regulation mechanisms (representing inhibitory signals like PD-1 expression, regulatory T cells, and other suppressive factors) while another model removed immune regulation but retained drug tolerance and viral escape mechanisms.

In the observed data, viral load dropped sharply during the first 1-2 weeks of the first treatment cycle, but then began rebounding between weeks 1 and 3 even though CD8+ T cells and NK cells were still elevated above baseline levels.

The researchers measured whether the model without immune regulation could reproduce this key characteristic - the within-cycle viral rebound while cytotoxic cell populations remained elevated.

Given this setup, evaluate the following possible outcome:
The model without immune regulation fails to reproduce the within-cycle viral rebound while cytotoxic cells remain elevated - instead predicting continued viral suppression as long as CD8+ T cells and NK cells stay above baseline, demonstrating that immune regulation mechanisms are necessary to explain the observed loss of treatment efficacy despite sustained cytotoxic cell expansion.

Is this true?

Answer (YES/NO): YES